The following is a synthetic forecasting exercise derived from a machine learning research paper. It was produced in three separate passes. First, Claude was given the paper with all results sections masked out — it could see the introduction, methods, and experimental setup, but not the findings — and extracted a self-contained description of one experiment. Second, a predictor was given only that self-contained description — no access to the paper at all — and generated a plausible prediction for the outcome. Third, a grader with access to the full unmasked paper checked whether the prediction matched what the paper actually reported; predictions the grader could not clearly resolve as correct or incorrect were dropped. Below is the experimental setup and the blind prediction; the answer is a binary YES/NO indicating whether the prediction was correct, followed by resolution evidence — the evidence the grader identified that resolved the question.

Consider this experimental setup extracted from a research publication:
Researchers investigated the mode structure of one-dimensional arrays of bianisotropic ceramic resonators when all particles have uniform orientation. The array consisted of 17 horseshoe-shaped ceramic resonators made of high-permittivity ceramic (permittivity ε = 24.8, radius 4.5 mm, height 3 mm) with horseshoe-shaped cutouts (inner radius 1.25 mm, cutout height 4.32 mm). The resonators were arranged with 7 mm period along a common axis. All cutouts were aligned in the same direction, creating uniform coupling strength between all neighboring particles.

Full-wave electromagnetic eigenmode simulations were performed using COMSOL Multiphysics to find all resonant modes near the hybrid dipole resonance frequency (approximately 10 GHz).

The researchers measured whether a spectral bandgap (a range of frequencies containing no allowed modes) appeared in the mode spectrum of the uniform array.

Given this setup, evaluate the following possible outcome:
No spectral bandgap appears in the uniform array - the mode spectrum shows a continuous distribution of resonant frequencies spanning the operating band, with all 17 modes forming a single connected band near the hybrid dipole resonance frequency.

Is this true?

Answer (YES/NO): YES